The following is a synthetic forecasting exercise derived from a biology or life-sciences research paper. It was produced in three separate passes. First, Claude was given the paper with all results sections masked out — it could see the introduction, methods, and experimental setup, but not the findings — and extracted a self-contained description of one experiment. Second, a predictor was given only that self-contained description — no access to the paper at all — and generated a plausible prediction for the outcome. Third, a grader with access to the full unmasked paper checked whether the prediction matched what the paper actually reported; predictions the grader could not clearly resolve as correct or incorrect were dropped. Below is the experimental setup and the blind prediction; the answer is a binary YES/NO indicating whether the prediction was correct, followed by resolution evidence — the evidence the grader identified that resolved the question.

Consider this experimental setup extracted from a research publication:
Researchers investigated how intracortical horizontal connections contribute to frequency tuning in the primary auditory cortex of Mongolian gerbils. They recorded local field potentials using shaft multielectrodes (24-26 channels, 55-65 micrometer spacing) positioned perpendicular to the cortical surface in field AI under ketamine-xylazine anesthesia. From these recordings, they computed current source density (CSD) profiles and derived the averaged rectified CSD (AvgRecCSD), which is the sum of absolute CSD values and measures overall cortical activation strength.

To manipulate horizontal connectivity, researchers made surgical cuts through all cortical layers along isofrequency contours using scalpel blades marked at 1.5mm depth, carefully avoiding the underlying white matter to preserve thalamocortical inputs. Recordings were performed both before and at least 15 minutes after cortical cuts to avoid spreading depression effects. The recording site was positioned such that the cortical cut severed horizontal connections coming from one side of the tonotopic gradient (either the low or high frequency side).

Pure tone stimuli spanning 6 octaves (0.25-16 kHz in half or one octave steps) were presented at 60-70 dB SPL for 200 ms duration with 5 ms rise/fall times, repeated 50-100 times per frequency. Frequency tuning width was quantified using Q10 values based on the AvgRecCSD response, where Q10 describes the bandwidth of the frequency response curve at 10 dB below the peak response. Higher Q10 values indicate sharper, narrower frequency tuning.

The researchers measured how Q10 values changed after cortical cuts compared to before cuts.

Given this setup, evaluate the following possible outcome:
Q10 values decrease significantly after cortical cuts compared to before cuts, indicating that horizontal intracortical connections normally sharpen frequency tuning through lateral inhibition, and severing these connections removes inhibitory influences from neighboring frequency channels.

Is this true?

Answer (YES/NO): NO